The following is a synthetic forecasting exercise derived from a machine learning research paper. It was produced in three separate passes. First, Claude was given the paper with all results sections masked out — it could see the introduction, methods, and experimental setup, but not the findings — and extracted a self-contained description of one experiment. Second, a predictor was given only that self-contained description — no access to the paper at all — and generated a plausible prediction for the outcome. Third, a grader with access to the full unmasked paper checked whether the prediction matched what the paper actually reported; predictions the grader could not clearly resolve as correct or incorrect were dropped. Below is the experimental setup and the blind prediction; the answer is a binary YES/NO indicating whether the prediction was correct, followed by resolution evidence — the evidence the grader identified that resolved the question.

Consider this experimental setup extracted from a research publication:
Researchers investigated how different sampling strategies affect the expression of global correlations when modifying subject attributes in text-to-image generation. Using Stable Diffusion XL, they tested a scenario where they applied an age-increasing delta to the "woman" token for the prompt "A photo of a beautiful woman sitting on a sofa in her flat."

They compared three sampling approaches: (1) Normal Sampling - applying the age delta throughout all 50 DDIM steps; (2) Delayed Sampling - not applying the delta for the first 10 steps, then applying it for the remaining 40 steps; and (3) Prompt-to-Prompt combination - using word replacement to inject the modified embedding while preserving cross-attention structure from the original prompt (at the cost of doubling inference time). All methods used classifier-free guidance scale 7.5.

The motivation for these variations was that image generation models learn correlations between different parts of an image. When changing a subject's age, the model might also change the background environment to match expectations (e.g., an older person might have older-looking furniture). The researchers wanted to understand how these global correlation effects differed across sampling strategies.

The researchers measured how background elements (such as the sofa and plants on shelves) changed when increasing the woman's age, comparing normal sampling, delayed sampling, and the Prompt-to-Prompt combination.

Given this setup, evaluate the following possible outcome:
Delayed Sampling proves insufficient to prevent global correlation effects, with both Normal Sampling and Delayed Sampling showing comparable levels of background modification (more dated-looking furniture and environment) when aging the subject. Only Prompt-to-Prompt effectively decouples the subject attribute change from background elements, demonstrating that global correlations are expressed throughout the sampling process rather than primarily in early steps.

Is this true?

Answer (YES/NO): NO